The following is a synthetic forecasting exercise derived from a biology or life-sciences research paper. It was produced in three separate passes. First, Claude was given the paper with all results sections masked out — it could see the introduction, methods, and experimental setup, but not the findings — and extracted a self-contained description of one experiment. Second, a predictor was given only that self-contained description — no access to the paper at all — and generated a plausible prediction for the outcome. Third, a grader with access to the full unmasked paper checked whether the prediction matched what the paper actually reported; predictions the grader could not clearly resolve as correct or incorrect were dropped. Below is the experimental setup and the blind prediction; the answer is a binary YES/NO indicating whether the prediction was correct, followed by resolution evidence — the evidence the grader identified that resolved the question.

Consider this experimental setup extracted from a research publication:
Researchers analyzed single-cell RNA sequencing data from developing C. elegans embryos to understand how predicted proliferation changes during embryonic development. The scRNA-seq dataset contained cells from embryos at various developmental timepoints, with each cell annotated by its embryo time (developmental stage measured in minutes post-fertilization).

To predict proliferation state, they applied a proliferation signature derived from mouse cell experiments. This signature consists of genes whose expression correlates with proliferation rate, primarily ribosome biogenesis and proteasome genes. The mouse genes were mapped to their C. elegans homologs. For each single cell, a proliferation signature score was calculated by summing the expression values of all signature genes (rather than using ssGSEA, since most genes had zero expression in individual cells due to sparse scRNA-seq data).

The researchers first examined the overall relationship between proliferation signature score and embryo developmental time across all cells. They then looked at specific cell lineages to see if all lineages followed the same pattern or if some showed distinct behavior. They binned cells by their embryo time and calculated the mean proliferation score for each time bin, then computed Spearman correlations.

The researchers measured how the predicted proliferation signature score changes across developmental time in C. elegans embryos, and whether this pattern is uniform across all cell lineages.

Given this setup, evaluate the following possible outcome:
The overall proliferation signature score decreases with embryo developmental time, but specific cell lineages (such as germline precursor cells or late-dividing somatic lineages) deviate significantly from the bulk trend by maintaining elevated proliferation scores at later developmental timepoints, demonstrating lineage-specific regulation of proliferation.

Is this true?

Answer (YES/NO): YES